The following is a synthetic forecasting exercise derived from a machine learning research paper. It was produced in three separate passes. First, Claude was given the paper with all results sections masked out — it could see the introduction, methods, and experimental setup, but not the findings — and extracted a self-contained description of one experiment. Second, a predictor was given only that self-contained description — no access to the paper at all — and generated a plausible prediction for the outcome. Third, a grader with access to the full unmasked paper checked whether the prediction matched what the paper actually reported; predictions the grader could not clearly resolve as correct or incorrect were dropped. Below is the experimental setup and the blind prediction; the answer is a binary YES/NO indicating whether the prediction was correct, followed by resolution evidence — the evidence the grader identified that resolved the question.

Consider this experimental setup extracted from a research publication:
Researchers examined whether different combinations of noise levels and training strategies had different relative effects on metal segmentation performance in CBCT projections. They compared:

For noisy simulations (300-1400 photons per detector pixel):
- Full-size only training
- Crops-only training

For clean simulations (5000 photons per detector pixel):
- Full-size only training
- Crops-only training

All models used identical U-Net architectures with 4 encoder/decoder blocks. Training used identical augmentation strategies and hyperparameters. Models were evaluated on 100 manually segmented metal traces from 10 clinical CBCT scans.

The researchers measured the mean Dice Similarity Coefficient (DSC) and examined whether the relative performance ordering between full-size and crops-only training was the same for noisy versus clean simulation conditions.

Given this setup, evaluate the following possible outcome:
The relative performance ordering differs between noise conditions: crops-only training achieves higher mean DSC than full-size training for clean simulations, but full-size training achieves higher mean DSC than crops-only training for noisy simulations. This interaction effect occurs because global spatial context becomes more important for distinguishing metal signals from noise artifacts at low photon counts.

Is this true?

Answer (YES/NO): NO